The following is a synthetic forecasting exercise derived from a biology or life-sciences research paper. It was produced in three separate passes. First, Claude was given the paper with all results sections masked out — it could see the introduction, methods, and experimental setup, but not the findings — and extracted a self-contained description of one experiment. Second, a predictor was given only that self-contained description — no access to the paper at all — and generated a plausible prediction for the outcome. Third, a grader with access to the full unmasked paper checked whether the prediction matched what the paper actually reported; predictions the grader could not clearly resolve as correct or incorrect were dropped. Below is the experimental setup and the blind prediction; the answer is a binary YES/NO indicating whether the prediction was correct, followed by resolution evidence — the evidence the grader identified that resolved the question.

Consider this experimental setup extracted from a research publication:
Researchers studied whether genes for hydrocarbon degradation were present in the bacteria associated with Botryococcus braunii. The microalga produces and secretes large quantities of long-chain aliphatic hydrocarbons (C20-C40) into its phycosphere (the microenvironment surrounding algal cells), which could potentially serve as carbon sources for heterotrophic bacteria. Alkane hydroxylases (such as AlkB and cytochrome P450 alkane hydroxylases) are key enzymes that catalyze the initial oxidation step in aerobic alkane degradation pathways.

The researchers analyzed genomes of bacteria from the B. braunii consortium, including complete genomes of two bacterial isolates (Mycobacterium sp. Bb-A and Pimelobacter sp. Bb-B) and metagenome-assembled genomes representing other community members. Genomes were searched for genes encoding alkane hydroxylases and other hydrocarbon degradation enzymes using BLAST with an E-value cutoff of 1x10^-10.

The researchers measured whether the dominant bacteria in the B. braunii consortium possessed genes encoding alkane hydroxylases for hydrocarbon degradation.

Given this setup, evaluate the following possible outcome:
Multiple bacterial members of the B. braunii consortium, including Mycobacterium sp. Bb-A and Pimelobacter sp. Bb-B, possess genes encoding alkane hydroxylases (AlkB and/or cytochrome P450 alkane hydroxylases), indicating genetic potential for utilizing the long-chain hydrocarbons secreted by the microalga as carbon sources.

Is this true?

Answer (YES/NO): YES